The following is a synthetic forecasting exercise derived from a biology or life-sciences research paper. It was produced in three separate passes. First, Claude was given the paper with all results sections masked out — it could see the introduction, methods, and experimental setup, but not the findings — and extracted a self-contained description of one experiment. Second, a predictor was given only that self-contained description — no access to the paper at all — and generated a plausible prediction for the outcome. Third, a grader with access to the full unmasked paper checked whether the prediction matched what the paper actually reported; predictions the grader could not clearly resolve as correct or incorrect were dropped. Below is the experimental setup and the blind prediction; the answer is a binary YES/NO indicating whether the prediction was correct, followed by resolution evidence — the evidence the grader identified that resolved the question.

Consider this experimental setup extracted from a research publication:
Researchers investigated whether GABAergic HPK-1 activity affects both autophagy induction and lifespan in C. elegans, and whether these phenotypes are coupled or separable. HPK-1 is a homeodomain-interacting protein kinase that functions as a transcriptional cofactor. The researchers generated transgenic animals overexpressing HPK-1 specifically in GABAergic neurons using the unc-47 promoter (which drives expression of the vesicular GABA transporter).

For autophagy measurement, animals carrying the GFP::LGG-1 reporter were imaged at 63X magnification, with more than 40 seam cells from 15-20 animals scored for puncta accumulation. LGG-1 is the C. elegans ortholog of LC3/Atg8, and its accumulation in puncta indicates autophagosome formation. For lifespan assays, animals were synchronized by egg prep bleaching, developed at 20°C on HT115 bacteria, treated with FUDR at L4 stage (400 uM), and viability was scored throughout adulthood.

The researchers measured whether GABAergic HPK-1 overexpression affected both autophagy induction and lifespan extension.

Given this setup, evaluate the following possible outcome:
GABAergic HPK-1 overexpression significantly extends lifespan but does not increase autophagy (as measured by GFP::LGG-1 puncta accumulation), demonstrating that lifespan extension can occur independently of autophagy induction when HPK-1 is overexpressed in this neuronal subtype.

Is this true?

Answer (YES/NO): NO